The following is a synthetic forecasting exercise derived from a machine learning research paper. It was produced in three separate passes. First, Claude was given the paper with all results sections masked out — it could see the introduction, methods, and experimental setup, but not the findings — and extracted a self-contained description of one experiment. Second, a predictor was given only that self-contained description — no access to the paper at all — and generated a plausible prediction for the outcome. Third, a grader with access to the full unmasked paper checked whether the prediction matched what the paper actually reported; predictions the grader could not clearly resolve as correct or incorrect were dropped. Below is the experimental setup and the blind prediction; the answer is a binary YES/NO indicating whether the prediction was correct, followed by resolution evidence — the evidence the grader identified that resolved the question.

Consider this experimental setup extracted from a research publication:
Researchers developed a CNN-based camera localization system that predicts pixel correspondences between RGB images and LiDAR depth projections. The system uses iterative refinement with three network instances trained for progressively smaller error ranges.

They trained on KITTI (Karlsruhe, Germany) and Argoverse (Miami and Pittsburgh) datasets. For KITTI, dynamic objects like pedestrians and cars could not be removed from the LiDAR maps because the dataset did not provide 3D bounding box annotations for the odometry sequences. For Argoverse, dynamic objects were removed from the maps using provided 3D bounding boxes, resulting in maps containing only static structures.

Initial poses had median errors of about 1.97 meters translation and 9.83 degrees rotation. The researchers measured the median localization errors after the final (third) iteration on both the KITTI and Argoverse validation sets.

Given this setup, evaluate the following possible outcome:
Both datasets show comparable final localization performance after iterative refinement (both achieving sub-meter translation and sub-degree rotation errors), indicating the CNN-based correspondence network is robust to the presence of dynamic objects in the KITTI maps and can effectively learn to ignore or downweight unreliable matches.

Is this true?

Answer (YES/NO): YES